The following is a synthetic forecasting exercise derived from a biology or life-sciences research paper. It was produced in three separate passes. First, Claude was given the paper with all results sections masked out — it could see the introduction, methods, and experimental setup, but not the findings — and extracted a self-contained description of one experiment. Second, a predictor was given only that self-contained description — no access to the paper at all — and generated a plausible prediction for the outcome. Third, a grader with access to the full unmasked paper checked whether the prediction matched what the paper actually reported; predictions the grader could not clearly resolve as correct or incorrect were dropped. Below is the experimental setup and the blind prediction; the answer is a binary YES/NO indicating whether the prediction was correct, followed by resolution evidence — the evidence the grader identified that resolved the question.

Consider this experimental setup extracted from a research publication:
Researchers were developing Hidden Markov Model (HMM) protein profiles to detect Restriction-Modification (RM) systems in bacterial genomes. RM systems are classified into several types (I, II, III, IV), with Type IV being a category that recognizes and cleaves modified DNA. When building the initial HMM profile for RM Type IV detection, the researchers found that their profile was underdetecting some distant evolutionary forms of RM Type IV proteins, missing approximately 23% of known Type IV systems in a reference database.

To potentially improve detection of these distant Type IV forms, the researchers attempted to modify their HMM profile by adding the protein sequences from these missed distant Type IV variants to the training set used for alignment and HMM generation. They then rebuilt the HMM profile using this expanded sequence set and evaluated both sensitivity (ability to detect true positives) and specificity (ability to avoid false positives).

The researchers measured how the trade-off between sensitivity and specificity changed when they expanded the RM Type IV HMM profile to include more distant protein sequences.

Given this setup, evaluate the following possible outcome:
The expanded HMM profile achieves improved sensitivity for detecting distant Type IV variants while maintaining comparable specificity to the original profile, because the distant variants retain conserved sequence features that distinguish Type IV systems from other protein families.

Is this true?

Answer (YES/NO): NO